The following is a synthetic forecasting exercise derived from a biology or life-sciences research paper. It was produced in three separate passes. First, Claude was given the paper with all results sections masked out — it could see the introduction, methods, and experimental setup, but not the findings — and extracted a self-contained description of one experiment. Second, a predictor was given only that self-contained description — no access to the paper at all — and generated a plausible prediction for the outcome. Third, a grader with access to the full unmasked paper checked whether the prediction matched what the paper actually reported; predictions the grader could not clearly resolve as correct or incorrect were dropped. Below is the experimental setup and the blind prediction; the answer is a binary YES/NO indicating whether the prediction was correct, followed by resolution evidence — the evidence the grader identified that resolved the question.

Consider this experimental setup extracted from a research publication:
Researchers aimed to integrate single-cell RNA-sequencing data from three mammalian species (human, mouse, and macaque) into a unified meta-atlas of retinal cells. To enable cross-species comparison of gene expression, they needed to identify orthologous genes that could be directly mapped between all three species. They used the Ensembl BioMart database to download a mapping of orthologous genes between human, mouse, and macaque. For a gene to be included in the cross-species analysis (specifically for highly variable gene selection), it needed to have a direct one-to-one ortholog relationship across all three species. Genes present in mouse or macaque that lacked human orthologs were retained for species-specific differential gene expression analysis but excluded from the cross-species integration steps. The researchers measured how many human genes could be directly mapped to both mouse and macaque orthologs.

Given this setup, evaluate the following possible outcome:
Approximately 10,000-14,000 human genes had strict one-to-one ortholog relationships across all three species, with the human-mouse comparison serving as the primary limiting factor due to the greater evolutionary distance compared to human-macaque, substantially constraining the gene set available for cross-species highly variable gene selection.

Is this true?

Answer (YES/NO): NO